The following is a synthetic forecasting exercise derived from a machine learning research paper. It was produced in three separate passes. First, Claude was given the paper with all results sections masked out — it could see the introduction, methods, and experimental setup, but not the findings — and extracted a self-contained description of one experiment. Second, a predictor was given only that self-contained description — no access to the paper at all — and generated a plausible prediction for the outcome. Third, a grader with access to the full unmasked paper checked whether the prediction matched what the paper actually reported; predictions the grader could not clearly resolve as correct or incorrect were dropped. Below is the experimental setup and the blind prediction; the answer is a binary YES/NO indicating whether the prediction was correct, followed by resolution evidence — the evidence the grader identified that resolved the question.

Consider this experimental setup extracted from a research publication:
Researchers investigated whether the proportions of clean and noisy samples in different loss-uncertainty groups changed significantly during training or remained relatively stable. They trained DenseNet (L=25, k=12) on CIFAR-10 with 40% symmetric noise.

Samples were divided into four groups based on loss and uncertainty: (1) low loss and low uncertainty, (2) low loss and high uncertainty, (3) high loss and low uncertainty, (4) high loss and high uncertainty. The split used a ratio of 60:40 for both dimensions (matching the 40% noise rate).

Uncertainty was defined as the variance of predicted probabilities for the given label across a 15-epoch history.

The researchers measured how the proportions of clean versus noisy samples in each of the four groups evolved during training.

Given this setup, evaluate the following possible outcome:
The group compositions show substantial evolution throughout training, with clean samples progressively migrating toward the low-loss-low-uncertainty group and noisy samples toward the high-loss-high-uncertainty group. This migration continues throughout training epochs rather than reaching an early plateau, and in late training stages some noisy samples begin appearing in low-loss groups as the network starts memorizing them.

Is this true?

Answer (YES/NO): NO